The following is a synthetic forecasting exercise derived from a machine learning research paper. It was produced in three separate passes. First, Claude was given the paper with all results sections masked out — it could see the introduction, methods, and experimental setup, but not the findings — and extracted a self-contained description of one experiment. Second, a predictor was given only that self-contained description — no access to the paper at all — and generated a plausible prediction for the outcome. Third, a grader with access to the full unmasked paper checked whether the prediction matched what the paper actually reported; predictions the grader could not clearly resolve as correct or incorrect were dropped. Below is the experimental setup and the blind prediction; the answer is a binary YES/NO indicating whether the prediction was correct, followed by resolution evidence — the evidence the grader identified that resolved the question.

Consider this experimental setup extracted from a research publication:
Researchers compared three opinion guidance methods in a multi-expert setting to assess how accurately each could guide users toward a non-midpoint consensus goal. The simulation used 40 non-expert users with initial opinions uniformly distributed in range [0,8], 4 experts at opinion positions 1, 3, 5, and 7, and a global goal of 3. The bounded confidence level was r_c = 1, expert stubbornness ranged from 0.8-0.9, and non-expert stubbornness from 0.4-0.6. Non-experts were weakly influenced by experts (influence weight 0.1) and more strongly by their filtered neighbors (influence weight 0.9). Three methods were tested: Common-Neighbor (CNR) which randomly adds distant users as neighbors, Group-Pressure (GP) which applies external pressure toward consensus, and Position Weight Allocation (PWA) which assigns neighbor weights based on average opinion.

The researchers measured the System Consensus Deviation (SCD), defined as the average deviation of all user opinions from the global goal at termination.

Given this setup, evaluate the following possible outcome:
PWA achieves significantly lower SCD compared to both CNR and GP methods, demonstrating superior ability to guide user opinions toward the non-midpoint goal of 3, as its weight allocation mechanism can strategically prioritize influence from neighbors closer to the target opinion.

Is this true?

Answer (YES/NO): NO